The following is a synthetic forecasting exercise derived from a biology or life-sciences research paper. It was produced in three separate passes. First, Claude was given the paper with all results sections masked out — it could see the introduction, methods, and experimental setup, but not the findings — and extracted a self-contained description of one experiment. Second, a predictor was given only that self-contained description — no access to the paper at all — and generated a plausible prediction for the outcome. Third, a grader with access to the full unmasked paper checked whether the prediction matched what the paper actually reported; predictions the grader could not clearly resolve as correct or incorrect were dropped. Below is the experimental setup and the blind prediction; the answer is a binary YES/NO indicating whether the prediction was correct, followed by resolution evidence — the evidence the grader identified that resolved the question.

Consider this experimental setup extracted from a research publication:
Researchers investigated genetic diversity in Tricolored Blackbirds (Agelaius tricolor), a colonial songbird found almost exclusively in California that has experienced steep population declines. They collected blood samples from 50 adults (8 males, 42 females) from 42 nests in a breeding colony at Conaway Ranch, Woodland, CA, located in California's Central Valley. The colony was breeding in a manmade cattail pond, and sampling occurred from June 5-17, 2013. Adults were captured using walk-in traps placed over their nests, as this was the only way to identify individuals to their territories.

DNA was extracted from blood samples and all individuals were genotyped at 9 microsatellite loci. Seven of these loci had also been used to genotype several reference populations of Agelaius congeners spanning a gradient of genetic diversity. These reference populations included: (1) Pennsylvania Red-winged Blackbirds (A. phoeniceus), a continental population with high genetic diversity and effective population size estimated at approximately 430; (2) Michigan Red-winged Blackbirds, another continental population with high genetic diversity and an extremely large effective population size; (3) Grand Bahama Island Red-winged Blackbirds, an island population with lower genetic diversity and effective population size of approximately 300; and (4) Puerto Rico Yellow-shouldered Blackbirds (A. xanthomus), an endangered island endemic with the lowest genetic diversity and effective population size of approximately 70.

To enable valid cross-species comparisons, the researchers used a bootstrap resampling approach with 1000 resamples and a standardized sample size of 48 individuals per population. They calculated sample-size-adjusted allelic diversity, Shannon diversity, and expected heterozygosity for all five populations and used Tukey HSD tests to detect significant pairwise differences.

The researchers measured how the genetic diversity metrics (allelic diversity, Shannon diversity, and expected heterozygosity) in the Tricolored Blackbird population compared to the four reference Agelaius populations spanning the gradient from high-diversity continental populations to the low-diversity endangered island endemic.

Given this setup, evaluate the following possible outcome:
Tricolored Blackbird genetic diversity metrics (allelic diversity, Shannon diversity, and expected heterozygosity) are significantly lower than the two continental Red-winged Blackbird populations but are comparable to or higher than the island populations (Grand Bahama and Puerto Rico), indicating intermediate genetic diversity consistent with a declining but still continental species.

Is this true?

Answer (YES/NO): YES